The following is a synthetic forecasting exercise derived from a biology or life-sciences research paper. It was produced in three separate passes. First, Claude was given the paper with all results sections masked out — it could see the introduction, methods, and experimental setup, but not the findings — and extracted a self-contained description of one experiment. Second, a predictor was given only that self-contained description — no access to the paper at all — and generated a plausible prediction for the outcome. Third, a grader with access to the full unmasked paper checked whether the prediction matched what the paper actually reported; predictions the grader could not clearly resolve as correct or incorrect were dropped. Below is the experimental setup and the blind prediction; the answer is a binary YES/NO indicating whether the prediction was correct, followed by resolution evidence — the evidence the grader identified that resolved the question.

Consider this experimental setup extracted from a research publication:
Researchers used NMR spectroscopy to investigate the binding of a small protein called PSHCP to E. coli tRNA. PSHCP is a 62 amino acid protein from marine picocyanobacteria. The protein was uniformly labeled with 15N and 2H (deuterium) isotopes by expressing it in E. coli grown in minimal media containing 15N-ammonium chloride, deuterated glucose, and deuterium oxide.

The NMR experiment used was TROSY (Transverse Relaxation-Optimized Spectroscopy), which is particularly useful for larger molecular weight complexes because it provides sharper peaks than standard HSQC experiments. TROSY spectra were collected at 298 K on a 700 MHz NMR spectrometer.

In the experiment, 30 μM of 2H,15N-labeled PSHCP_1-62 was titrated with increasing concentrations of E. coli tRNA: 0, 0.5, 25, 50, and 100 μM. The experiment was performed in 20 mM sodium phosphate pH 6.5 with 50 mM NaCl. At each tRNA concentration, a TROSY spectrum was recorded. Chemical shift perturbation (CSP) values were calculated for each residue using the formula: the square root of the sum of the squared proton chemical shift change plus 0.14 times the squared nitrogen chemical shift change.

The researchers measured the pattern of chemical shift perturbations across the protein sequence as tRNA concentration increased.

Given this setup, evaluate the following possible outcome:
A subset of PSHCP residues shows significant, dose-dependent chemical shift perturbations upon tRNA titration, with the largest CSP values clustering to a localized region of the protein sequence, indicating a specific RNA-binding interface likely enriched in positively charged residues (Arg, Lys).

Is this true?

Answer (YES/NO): NO